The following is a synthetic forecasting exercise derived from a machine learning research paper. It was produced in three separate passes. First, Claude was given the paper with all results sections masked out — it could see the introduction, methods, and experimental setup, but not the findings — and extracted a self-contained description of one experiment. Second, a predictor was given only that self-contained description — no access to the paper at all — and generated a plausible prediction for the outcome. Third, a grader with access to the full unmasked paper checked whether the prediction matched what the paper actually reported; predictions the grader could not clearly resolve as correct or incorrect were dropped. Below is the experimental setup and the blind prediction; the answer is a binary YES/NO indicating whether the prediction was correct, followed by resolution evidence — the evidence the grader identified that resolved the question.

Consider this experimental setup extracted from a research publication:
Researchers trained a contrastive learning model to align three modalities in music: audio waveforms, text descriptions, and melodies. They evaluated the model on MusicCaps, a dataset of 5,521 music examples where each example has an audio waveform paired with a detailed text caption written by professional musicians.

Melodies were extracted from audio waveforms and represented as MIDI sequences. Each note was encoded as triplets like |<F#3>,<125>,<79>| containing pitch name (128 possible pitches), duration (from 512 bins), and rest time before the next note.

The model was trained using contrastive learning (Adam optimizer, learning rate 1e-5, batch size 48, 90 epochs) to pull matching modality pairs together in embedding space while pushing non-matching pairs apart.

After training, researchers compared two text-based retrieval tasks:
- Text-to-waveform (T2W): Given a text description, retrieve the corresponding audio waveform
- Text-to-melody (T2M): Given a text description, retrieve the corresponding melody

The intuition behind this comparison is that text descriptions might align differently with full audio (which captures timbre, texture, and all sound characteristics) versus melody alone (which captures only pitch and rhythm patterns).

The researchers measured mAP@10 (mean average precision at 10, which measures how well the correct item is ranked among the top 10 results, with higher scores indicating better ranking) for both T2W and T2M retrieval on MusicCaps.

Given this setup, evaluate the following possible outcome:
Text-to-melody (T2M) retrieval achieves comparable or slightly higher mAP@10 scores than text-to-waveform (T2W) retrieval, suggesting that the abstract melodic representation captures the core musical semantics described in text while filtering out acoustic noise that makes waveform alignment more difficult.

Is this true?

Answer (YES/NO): NO